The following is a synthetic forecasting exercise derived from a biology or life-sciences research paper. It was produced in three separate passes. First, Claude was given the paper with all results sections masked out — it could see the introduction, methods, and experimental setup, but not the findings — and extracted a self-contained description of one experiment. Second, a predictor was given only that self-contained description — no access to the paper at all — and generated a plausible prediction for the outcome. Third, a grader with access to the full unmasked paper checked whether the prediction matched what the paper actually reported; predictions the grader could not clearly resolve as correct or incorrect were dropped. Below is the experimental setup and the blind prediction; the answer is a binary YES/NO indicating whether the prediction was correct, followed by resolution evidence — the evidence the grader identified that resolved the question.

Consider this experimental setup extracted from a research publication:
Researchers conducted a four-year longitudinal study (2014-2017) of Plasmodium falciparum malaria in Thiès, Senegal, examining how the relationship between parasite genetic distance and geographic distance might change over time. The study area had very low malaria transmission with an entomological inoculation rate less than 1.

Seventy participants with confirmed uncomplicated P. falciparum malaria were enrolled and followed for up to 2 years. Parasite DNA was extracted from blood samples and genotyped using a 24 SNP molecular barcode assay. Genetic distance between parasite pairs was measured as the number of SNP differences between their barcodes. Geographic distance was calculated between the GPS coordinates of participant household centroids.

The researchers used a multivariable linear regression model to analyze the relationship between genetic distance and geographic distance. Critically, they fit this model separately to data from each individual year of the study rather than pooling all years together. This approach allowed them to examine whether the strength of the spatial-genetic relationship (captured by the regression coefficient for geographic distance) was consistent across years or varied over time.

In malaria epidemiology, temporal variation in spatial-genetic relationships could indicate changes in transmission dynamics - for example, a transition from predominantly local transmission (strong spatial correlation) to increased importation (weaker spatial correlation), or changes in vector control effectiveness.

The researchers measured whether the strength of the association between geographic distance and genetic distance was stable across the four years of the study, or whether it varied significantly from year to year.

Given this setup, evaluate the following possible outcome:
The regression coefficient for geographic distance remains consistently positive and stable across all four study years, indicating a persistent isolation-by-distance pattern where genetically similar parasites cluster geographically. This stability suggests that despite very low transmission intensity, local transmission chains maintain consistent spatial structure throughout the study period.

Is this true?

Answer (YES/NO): NO